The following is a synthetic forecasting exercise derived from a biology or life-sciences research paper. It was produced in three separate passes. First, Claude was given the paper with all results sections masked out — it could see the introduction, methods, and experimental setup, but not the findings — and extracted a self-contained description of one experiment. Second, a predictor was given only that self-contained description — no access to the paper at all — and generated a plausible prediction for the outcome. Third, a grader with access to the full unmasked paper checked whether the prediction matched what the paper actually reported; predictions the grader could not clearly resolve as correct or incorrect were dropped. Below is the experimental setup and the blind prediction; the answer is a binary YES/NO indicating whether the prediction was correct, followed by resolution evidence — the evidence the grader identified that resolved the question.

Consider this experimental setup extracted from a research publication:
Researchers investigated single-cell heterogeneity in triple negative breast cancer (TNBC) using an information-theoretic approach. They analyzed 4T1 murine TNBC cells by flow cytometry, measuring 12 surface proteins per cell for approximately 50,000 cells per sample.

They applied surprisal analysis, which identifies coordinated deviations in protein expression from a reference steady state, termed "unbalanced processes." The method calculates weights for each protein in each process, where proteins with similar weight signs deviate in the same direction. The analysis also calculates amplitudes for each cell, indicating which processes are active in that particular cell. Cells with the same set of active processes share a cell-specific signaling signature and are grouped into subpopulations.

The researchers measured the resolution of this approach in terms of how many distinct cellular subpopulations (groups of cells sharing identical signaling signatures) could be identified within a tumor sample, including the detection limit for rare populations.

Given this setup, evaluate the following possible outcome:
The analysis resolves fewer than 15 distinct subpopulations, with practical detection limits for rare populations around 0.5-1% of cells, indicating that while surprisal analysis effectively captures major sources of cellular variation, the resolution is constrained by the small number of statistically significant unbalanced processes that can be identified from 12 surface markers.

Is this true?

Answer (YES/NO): NO